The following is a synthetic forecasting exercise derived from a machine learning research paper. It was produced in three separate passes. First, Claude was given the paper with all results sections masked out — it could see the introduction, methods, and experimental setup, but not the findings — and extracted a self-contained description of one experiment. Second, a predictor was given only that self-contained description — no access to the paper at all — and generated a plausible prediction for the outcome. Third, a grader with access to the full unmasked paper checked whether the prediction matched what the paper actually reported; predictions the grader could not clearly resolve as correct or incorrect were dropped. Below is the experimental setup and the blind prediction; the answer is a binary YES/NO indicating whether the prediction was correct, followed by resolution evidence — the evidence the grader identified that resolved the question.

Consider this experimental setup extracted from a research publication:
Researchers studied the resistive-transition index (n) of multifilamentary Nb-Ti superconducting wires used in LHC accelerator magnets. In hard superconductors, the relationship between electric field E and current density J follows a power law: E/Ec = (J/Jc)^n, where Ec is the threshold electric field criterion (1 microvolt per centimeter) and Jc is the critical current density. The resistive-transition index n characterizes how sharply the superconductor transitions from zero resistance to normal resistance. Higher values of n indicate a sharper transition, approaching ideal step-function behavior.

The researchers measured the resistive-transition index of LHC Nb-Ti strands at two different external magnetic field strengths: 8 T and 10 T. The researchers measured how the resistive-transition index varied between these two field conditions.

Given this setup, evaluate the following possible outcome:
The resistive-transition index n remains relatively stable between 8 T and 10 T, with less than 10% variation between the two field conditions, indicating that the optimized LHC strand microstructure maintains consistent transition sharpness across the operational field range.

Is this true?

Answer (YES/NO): NO